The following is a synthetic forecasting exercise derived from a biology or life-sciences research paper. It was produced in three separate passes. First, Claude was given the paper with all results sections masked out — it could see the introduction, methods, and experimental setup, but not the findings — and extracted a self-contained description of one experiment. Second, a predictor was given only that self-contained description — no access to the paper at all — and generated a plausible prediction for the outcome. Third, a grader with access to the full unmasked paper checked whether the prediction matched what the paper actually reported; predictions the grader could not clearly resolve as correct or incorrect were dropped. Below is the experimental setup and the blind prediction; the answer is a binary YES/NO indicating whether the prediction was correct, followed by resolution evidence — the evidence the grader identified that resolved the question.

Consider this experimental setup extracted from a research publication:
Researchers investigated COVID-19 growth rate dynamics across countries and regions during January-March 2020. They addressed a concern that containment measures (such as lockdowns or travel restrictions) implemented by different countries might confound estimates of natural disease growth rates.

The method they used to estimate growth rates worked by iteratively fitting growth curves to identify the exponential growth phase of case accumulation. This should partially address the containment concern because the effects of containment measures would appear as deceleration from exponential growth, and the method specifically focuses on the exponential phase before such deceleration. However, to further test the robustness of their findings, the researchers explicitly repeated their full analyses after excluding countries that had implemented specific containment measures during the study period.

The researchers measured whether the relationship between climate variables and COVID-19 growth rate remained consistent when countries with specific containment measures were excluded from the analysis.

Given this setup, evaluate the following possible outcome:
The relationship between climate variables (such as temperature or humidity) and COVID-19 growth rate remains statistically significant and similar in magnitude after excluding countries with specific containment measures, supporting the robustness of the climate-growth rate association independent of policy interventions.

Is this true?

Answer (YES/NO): YES